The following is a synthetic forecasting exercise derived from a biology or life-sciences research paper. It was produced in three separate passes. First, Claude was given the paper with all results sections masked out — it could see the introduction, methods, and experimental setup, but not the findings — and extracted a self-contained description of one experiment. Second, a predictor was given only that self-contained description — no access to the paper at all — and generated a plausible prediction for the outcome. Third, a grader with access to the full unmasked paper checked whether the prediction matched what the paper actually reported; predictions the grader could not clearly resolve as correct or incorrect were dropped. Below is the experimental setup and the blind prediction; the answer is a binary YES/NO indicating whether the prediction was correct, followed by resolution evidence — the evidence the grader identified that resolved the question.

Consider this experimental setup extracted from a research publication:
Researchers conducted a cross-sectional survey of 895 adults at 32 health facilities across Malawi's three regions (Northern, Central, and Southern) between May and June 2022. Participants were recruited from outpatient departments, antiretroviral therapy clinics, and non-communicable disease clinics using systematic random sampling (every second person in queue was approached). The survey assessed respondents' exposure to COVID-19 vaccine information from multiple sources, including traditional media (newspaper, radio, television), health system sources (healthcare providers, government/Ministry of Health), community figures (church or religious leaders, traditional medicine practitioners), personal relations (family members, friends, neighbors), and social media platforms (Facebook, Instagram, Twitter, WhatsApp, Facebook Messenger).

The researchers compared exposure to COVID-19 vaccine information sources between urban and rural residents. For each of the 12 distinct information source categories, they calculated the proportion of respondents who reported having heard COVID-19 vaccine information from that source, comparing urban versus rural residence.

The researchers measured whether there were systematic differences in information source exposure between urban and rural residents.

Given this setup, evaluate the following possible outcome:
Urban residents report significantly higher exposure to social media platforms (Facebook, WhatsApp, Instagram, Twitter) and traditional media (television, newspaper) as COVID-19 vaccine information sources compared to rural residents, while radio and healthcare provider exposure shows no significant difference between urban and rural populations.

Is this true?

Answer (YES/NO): NO